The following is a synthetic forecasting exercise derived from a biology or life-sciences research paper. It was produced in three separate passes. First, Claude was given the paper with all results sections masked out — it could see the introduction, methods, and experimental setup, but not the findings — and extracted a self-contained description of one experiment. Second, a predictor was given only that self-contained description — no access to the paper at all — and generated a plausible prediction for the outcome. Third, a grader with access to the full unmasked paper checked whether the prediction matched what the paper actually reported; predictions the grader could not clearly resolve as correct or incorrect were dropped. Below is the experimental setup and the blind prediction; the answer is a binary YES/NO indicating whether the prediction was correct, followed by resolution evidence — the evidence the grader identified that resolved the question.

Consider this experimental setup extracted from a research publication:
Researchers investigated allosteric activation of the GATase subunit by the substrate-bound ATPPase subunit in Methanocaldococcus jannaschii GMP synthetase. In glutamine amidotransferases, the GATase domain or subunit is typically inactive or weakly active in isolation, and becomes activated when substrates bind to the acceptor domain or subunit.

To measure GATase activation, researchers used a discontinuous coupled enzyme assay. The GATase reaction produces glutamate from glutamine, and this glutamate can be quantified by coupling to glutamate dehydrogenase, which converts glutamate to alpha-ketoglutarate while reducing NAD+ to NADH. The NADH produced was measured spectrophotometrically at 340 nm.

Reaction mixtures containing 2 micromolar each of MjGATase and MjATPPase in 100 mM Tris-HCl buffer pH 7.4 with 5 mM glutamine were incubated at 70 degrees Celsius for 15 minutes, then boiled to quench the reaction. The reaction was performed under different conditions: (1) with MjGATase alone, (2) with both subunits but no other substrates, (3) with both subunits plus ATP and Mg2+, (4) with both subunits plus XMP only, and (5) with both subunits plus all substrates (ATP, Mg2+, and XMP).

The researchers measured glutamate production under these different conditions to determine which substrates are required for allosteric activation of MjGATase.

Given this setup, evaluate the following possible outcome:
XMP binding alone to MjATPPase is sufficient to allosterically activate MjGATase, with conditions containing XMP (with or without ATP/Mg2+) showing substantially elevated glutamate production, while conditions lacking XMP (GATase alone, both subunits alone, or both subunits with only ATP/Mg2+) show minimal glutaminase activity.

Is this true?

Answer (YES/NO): NO